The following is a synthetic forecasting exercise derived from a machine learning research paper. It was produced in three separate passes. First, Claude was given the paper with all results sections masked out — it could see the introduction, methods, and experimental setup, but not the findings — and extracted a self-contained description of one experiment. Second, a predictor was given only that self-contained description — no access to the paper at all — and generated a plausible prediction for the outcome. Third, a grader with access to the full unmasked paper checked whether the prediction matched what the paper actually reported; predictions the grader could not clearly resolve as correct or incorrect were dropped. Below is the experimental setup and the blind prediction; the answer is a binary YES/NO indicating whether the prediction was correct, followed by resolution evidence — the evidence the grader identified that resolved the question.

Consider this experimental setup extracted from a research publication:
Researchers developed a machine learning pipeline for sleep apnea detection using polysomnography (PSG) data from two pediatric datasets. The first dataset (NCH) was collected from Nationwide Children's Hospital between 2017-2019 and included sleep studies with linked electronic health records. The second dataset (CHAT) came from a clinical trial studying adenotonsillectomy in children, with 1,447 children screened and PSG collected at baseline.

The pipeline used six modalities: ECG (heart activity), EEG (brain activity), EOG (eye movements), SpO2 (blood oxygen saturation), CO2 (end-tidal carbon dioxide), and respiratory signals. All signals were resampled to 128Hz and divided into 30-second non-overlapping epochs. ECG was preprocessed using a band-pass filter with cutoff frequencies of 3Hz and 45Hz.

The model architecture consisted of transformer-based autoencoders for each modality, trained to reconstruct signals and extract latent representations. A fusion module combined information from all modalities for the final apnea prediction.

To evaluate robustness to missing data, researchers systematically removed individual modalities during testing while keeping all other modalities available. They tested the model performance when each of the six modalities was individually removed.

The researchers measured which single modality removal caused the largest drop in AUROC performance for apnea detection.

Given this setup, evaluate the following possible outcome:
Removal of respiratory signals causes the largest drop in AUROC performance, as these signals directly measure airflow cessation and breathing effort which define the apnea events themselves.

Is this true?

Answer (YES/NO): YES